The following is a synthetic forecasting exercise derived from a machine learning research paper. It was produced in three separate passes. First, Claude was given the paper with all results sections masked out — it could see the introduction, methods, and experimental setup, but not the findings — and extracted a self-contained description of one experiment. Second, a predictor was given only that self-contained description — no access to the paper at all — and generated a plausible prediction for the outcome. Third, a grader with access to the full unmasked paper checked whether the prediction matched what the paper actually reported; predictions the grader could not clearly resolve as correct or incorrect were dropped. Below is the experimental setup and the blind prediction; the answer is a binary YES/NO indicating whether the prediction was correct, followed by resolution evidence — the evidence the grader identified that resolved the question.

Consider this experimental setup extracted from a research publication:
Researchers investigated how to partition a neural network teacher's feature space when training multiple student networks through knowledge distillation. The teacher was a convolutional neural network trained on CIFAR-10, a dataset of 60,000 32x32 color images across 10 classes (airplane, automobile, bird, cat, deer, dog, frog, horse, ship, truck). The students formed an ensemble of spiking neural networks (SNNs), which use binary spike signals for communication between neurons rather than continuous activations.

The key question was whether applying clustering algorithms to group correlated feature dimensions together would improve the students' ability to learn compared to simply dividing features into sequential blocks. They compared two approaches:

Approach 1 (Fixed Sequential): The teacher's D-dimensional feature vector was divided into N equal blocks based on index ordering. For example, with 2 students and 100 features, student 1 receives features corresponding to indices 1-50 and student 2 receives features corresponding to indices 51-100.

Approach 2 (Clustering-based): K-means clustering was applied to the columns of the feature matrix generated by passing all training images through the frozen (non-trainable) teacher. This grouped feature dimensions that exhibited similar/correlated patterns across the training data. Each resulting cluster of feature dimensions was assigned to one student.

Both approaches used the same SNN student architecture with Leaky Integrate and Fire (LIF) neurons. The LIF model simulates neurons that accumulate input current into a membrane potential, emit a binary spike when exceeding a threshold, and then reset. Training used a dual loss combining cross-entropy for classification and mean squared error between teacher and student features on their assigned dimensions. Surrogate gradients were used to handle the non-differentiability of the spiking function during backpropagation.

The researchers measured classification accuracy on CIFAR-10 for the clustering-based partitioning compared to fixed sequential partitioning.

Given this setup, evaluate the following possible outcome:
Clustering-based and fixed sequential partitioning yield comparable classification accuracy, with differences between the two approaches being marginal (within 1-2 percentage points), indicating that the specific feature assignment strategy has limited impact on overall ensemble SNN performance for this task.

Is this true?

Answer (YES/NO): YES